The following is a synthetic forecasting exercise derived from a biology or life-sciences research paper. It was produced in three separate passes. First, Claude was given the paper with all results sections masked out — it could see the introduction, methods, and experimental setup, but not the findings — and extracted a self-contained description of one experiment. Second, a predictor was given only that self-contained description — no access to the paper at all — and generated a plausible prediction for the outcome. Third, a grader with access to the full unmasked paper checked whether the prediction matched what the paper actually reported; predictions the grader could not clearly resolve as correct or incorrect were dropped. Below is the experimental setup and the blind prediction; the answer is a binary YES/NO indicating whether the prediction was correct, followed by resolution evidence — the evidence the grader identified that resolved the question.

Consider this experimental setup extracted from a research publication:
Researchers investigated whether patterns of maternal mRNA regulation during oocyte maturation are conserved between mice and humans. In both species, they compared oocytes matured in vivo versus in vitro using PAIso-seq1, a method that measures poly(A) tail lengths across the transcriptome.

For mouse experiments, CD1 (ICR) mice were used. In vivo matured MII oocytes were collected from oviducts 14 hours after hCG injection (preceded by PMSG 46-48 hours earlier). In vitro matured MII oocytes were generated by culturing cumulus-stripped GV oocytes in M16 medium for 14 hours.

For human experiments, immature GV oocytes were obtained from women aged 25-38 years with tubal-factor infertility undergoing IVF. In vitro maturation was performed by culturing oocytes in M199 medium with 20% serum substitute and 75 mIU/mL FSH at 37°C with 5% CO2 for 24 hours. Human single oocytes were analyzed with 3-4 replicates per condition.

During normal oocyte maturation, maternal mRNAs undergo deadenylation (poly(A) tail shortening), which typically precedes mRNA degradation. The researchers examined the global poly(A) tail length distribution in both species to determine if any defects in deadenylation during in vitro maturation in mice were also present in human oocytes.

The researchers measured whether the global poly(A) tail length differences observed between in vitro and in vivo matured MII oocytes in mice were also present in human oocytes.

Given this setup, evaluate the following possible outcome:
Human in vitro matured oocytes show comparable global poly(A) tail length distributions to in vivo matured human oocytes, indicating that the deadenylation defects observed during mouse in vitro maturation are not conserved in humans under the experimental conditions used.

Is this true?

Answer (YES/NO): NO